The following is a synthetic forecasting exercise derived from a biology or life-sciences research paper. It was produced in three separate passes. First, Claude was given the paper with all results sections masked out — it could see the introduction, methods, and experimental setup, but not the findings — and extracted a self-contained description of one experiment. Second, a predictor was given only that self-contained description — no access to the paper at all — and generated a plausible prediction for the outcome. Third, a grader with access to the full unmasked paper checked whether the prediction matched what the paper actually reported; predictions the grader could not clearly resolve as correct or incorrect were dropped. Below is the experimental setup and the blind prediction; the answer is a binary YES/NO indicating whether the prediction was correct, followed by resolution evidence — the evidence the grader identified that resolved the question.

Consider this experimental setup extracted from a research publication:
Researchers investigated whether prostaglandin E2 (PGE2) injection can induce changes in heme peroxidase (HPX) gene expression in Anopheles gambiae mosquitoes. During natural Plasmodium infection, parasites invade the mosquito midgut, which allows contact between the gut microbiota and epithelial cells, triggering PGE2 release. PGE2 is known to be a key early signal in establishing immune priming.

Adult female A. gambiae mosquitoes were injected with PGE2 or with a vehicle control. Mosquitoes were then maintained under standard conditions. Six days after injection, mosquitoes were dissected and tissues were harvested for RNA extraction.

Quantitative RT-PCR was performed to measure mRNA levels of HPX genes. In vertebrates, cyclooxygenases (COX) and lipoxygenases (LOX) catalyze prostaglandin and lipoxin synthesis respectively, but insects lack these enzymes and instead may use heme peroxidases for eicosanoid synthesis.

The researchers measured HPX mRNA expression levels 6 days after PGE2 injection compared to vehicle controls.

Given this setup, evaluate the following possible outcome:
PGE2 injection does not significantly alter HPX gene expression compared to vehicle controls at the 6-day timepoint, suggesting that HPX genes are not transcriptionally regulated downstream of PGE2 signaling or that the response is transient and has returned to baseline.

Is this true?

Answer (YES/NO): NO